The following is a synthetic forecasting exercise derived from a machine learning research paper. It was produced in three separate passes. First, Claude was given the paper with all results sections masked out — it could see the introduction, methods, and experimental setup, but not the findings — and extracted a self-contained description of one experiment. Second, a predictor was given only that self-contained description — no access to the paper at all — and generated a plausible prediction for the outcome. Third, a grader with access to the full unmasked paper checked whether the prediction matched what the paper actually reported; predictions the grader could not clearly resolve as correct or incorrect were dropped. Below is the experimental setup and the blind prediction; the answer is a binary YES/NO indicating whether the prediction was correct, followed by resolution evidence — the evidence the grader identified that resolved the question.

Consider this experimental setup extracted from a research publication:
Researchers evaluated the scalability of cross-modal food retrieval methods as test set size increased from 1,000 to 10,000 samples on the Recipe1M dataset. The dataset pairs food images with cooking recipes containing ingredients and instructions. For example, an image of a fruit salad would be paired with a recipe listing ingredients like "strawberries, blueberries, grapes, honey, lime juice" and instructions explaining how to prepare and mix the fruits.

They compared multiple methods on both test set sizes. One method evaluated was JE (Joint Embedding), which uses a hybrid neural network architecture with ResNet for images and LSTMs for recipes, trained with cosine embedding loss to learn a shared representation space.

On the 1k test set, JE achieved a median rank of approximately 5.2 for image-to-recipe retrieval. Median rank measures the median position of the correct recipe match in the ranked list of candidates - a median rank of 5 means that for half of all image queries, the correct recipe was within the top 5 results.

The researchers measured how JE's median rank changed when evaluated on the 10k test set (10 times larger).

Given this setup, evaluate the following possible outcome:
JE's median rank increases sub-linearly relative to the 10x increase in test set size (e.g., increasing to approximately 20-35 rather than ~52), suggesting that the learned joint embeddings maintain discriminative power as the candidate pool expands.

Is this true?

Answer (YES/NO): NO